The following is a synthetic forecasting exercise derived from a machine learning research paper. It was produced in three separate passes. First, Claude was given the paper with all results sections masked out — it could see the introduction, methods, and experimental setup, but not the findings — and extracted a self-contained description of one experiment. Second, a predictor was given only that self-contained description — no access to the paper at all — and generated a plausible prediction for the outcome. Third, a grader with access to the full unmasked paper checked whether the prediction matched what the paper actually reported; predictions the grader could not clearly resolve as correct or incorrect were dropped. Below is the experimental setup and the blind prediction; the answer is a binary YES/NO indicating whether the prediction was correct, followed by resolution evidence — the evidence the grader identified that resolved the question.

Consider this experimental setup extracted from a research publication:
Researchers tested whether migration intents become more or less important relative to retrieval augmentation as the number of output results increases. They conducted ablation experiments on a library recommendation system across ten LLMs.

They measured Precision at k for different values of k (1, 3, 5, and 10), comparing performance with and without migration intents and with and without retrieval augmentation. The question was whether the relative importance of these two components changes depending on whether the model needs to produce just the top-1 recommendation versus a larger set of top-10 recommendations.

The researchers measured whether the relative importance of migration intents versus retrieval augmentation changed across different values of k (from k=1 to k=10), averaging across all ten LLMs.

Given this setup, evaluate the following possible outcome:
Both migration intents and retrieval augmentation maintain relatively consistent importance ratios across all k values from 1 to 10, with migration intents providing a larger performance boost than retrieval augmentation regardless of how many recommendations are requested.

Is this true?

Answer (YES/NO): NO